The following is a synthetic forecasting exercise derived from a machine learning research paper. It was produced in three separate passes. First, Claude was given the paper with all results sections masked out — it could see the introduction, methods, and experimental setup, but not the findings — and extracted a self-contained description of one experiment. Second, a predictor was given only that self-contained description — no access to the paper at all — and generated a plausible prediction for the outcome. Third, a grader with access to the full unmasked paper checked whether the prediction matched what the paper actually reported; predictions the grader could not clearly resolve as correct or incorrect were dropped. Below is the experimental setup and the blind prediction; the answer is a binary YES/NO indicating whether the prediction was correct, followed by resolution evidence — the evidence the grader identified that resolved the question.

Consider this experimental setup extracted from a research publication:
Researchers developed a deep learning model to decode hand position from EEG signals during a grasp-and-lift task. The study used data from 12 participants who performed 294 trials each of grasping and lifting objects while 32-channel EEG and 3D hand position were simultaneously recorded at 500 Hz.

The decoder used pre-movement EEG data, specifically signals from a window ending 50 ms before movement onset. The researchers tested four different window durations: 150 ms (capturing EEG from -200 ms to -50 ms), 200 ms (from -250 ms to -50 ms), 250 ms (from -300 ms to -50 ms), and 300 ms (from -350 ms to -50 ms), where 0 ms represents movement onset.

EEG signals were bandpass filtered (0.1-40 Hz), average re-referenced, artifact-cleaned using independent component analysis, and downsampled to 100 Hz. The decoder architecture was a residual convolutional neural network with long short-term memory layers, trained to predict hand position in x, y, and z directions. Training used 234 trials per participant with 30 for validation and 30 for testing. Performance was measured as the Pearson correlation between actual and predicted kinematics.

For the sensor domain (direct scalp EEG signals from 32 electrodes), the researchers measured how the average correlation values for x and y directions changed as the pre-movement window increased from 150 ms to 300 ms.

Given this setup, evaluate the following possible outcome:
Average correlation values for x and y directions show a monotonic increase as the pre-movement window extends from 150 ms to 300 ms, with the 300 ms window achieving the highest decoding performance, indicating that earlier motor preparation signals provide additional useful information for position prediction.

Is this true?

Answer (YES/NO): NO